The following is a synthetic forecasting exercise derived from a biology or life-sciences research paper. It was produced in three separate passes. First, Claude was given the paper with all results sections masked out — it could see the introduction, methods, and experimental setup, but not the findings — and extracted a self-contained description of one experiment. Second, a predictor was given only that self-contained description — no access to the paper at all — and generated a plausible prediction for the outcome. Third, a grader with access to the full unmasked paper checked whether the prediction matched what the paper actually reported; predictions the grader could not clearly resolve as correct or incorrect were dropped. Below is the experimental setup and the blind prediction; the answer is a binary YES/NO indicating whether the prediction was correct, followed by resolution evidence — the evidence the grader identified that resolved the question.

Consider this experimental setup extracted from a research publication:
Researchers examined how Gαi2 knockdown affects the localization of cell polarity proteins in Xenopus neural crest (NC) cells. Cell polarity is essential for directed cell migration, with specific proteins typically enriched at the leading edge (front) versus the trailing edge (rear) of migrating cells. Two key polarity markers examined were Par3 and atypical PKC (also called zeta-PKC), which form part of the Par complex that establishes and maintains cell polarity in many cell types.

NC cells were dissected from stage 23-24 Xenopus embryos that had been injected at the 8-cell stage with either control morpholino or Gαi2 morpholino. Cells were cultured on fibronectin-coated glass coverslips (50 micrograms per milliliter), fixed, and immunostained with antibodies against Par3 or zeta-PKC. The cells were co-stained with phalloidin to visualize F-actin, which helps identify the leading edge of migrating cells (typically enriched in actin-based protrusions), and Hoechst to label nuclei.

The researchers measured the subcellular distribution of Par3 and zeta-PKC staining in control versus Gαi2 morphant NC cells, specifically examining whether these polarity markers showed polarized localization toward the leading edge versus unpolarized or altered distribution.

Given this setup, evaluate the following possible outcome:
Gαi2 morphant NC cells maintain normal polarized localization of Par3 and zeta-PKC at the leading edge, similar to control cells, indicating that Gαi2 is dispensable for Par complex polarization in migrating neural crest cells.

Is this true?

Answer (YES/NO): NO